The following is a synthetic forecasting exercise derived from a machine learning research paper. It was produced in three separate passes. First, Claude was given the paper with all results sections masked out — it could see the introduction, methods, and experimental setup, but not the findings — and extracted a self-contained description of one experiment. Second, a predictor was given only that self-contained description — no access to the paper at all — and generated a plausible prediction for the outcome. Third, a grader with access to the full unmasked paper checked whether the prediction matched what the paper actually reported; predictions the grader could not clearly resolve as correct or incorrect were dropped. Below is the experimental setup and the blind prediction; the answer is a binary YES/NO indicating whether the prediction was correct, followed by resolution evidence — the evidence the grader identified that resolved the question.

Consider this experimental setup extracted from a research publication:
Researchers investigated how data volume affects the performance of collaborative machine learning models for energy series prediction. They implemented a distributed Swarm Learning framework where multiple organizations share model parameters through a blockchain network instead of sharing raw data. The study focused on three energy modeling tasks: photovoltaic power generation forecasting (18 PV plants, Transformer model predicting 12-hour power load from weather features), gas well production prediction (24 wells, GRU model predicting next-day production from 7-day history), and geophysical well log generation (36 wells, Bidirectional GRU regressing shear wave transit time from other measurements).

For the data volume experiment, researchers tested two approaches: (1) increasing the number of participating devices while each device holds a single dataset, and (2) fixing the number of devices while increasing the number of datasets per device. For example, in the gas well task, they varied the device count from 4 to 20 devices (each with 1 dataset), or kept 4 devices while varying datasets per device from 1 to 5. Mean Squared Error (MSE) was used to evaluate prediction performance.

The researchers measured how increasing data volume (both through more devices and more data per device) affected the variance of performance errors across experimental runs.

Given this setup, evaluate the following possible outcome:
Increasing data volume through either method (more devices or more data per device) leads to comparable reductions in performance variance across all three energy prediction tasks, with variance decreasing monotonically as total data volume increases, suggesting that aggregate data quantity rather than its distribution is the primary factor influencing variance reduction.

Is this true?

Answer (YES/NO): NO